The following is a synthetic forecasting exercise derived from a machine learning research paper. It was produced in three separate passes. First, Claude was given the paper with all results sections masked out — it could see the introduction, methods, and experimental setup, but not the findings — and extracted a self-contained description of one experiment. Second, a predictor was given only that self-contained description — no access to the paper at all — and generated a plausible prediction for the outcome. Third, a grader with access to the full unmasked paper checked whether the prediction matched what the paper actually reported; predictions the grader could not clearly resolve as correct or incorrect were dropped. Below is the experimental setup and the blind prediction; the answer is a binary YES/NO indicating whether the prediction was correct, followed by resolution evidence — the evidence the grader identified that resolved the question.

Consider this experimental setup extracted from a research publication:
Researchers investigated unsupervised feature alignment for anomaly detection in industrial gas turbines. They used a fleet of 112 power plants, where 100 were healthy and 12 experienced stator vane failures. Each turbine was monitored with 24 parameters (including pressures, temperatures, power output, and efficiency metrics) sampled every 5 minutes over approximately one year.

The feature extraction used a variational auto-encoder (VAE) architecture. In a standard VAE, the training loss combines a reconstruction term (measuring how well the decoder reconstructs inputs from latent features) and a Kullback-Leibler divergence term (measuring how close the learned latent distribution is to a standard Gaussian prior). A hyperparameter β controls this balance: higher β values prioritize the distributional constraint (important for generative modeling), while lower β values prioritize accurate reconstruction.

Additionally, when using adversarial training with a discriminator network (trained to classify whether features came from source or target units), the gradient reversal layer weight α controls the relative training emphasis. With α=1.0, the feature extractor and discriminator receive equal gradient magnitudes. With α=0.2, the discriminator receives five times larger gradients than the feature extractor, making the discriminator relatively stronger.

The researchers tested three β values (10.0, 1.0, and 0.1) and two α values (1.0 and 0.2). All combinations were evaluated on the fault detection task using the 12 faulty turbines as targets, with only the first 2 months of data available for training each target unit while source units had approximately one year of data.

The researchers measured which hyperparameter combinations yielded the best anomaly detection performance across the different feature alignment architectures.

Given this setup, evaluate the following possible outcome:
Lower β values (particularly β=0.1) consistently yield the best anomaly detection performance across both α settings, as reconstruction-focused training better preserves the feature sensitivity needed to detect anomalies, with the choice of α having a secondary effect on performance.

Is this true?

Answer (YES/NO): NO